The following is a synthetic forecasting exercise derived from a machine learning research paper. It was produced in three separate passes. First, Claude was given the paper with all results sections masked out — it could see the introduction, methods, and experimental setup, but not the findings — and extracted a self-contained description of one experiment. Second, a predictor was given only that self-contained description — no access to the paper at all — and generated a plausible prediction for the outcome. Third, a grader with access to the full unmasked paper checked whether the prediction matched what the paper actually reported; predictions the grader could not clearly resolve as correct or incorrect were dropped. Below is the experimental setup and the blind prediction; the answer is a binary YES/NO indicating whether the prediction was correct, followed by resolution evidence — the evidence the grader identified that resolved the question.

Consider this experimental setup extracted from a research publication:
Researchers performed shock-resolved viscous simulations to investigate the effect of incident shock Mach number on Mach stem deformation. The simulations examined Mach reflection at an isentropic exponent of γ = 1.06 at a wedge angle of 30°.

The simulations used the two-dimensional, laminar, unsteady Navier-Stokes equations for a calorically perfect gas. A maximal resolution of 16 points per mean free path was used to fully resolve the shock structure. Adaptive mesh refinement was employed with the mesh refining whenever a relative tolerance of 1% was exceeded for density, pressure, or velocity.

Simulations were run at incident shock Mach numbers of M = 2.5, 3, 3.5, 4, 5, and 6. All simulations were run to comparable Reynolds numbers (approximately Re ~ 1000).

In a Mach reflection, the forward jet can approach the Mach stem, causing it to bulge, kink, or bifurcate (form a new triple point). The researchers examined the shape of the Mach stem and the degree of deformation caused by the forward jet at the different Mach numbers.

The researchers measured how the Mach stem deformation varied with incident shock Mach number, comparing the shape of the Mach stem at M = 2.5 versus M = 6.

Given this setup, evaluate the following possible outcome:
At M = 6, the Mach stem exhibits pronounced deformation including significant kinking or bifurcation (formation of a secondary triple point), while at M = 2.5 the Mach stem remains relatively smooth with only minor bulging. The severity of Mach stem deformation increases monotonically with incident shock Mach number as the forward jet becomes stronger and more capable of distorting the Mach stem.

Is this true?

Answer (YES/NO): YES